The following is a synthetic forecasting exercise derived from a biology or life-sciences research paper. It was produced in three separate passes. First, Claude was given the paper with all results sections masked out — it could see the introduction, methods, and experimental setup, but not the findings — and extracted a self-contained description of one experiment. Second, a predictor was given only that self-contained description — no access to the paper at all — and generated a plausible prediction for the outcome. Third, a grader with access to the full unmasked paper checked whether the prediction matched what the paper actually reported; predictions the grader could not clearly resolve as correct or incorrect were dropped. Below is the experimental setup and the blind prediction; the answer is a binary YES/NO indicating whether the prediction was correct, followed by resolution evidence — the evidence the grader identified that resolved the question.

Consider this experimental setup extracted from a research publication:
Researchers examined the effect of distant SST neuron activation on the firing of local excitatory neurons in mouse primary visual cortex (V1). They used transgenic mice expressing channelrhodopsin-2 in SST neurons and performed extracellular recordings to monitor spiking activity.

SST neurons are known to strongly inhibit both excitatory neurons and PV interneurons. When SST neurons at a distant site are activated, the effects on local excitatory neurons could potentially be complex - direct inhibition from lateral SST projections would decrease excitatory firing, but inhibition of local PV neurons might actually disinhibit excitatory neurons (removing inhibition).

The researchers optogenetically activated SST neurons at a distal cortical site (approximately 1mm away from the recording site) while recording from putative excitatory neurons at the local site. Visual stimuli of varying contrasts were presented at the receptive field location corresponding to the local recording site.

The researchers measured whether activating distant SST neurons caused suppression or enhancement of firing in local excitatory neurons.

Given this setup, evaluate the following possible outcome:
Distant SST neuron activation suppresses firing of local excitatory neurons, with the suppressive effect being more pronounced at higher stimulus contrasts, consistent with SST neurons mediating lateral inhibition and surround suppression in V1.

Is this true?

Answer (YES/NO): NO